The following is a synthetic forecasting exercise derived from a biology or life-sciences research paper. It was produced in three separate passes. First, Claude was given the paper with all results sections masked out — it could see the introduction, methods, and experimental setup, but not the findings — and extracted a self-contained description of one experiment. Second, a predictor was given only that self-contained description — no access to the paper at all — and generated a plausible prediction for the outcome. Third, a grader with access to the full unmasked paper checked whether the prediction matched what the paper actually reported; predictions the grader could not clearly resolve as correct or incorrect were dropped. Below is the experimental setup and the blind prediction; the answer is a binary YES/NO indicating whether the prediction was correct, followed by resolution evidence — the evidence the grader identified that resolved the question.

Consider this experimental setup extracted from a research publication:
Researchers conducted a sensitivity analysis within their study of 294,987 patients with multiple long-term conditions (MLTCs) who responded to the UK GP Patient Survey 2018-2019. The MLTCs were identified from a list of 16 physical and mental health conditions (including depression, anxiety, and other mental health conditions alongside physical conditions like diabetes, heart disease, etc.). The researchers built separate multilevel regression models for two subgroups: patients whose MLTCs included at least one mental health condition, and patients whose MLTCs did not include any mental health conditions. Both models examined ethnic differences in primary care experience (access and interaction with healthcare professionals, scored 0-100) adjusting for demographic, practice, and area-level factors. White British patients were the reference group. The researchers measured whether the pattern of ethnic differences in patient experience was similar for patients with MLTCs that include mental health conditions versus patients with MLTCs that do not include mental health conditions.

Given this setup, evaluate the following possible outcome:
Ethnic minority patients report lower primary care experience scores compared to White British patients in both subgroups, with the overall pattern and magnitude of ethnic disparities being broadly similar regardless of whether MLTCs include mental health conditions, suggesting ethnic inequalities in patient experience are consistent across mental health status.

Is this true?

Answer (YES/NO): YES